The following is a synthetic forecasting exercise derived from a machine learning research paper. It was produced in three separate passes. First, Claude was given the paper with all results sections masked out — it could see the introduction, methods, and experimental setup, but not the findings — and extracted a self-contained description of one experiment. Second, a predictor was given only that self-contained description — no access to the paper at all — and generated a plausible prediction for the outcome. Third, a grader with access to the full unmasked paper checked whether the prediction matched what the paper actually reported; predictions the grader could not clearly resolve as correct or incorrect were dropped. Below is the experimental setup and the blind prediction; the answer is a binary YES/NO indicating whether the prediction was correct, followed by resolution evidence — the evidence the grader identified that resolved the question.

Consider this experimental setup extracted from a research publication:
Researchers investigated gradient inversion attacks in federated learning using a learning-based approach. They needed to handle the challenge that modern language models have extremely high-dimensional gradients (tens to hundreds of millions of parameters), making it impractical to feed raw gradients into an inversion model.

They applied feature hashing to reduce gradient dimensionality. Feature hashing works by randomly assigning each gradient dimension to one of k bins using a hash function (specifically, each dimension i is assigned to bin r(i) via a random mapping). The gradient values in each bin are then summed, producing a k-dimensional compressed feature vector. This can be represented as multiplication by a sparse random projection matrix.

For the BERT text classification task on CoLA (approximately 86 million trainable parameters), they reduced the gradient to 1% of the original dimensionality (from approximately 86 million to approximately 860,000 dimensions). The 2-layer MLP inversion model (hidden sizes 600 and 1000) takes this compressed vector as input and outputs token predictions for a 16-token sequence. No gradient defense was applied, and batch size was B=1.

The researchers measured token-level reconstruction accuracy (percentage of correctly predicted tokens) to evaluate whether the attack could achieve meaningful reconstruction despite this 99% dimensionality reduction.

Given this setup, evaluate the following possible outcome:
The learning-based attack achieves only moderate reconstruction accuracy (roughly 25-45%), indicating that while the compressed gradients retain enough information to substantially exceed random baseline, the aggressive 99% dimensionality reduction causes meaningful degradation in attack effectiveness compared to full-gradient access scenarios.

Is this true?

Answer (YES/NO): NO